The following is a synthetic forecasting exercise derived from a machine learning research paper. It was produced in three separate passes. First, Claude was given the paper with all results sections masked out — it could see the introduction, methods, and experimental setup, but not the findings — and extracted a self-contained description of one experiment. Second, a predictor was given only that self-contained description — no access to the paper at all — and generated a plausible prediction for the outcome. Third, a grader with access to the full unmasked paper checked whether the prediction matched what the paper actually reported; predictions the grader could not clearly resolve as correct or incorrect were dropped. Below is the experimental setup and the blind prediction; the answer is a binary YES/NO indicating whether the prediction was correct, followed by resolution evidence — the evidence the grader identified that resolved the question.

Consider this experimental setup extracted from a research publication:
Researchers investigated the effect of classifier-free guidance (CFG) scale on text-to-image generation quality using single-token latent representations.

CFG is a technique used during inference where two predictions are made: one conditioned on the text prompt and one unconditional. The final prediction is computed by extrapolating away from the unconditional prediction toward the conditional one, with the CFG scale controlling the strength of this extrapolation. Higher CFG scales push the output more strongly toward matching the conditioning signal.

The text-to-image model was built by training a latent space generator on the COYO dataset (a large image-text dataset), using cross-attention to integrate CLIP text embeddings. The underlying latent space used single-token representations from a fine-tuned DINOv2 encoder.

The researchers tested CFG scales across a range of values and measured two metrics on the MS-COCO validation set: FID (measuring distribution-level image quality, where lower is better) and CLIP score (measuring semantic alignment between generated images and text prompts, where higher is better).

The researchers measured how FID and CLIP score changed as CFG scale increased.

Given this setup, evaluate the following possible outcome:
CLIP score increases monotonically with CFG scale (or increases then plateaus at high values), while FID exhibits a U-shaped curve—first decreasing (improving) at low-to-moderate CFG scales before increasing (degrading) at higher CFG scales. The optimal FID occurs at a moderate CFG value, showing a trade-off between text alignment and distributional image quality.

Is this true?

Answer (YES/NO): YES